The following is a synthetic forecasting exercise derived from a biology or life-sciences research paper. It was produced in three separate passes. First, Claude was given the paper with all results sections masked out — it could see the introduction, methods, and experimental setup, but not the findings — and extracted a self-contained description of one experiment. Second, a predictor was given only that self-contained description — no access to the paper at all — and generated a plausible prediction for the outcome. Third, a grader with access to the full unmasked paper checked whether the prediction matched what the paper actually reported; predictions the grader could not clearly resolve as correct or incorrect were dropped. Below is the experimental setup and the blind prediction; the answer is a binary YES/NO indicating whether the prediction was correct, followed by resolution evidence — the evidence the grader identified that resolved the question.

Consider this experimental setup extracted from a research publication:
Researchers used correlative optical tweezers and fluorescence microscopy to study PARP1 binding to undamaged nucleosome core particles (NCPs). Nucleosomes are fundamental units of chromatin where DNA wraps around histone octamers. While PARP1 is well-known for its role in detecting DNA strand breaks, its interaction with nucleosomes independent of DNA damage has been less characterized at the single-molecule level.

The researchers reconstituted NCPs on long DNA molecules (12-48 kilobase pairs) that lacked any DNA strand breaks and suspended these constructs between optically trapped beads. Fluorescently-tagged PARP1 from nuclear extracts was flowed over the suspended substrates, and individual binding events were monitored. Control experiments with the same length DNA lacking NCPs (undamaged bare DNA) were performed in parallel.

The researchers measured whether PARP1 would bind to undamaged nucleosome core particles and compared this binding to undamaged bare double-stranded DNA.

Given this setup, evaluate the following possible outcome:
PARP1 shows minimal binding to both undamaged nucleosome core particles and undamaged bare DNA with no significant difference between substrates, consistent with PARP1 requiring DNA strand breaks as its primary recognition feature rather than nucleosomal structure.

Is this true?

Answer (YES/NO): NO